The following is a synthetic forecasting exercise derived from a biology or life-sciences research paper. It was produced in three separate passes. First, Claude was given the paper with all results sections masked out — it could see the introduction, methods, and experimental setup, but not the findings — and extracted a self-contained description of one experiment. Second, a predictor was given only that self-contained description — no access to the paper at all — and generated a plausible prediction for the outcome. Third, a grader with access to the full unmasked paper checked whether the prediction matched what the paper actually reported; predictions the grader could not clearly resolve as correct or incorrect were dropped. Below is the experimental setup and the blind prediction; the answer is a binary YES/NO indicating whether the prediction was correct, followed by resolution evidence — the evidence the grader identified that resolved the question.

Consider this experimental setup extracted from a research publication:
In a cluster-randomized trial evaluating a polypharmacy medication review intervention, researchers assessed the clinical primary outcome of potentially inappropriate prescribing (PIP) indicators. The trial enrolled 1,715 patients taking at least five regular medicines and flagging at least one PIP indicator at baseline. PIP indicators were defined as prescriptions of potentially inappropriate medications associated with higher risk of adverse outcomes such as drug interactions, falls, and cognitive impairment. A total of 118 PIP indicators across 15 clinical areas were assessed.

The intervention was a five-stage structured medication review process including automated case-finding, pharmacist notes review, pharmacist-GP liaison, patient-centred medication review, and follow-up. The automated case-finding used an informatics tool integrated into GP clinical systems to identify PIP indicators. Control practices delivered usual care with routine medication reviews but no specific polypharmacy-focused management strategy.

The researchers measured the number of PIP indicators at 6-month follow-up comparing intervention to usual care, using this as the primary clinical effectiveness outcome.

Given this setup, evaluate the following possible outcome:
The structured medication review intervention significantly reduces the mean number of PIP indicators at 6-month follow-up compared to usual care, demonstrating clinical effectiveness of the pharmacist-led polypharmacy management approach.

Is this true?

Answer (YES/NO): NO